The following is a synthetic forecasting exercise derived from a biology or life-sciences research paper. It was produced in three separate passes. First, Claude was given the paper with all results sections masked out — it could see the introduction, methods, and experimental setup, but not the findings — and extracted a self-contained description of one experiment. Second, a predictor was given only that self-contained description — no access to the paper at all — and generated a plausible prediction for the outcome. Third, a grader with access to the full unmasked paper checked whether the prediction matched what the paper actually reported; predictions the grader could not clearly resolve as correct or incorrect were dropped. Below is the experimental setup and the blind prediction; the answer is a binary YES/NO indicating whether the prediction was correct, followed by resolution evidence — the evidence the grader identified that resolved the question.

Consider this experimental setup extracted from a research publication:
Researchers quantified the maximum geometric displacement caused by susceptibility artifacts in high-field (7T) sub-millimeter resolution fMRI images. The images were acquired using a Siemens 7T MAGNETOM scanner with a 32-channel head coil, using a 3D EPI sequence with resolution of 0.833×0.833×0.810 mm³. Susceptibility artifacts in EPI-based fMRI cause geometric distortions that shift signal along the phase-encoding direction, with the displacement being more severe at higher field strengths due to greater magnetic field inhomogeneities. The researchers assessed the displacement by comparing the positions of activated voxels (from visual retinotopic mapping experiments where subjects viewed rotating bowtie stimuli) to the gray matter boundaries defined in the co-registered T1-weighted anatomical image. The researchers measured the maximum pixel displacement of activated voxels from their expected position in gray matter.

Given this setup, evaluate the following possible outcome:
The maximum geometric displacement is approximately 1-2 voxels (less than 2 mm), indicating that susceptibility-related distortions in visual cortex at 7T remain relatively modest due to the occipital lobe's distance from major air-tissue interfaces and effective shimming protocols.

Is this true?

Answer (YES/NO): NO